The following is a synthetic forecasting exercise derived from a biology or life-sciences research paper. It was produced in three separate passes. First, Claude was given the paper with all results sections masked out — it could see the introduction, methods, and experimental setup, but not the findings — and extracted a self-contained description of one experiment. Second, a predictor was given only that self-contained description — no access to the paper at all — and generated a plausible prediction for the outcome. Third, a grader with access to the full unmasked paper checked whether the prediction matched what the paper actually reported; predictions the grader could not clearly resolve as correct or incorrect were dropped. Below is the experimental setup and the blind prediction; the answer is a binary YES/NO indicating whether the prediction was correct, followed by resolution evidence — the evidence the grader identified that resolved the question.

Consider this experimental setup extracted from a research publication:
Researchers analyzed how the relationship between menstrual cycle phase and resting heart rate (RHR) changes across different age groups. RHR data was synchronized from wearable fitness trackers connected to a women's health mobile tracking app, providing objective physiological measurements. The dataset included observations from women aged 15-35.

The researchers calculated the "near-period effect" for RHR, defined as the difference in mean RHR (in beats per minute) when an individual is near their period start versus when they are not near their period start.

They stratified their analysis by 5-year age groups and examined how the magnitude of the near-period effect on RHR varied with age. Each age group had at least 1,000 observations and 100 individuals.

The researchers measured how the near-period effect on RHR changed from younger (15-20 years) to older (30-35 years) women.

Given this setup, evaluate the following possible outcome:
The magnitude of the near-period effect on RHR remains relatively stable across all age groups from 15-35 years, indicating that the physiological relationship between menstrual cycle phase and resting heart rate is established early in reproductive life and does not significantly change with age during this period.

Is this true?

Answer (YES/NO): NO